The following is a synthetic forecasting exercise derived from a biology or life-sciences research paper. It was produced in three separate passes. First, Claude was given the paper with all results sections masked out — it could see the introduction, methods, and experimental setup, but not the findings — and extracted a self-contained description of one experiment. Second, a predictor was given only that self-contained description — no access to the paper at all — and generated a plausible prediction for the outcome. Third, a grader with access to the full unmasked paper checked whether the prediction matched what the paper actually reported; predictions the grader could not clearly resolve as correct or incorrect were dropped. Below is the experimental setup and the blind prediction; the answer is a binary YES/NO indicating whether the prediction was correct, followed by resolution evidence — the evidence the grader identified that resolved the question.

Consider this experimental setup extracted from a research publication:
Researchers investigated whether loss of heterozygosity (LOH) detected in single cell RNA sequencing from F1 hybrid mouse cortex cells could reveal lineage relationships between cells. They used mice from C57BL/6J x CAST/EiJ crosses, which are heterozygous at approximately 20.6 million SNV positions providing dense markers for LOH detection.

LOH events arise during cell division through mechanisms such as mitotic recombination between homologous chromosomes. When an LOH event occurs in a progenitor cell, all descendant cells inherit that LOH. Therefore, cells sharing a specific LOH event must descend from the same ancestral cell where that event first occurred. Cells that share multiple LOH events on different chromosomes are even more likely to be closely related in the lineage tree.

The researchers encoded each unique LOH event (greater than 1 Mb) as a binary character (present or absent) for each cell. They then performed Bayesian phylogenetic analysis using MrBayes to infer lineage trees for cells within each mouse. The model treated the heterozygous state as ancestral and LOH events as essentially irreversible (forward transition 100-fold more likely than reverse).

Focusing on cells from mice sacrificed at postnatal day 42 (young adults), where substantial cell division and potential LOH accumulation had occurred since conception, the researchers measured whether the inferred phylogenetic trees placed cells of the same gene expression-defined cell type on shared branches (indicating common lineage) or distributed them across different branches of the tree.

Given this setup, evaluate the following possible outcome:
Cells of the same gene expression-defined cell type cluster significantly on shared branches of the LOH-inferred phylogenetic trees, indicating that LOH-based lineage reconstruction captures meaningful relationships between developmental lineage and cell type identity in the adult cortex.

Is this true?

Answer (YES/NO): NO